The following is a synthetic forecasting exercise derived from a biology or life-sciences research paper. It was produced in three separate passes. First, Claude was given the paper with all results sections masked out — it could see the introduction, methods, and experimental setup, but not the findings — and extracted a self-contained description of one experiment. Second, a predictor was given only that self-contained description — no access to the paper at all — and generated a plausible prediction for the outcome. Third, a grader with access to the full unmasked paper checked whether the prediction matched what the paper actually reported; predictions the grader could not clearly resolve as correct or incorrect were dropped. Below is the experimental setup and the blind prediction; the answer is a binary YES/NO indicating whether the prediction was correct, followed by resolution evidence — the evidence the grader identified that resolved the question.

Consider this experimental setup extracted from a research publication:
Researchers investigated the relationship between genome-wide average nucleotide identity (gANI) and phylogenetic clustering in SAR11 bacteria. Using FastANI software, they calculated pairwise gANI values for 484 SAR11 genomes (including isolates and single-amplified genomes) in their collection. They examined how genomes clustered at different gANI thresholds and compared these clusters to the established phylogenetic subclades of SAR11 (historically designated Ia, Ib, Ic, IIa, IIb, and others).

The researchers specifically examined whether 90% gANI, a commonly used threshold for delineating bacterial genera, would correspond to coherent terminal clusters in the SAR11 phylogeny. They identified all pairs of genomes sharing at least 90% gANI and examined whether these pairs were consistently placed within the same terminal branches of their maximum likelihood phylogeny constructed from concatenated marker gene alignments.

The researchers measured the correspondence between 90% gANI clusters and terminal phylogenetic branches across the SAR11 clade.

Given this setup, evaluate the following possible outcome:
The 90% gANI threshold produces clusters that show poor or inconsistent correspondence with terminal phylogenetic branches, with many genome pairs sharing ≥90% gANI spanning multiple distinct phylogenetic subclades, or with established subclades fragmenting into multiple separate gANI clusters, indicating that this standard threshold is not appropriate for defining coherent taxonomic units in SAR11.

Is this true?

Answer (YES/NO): YES